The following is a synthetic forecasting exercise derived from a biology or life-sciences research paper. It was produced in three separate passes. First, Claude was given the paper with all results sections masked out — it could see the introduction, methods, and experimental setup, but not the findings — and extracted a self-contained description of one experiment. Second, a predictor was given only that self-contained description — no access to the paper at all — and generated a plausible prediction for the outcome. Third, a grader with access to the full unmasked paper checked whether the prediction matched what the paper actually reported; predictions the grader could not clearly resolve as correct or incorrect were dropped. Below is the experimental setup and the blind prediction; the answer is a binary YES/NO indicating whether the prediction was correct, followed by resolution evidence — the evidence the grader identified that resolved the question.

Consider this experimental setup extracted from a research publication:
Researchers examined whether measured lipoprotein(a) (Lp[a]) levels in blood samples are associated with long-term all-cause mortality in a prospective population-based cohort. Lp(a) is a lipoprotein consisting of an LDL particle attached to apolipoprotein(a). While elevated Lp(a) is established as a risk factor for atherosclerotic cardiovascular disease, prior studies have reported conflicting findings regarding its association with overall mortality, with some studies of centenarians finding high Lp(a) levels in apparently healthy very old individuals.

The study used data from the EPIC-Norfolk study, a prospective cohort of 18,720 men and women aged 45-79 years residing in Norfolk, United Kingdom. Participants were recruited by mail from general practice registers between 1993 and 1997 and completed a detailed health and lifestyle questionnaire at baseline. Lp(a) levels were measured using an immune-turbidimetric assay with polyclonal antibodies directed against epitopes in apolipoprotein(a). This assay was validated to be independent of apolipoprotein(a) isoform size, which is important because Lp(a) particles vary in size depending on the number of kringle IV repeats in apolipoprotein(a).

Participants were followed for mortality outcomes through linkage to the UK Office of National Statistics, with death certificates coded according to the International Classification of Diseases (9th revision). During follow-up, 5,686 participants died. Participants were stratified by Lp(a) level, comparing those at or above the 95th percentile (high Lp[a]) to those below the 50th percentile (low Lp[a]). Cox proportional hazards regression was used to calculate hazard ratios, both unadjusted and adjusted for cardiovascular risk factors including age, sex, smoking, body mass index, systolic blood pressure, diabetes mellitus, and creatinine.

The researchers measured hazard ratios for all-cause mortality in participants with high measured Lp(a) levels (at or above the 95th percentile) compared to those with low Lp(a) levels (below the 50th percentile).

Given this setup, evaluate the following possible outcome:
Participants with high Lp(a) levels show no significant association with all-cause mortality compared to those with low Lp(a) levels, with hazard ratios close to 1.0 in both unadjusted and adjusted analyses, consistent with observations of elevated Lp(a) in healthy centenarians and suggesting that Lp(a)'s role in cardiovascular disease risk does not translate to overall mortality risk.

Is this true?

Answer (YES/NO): NO